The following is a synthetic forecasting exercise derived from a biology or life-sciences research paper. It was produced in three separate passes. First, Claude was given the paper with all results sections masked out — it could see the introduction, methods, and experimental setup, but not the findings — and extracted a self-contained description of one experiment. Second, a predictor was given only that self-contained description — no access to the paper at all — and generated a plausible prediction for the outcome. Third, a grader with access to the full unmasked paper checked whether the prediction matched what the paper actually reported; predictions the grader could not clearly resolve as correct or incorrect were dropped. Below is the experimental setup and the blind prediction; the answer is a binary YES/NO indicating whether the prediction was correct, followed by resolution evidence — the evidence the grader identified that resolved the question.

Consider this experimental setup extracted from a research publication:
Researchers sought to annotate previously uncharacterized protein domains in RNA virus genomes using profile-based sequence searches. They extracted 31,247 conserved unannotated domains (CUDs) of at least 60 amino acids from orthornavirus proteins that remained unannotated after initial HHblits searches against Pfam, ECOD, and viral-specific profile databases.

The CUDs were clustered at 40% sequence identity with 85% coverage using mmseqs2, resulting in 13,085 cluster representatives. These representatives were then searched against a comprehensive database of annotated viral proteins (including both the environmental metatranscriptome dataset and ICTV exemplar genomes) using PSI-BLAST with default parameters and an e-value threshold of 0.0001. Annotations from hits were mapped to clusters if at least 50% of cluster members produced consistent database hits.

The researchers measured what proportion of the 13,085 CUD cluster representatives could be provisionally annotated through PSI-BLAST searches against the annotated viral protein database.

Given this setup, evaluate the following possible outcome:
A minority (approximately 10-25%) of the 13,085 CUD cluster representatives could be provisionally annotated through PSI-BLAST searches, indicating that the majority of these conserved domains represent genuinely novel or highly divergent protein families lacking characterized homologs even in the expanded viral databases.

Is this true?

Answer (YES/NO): NO